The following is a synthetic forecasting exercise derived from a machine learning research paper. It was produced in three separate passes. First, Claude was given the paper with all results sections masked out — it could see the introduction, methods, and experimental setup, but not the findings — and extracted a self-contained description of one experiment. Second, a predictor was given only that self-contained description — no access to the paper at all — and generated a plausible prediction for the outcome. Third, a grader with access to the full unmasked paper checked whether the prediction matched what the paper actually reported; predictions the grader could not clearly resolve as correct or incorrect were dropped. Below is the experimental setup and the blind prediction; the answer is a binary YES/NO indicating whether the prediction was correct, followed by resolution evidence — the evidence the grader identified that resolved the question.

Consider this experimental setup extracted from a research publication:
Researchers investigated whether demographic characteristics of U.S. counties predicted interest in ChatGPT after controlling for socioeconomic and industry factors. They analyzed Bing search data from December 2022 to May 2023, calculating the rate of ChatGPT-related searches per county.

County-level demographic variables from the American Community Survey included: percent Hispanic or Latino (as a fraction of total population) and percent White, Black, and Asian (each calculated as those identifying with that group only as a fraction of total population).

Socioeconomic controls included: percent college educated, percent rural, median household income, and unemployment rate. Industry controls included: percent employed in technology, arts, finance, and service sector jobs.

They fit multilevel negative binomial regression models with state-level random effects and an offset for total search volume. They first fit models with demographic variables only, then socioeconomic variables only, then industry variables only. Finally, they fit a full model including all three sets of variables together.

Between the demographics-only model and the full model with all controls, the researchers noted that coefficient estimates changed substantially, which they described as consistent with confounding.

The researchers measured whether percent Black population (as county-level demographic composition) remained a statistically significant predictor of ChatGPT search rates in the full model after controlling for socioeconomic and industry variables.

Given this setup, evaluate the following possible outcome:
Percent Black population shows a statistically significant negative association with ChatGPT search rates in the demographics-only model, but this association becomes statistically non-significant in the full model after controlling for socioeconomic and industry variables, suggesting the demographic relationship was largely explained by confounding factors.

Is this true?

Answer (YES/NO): NO